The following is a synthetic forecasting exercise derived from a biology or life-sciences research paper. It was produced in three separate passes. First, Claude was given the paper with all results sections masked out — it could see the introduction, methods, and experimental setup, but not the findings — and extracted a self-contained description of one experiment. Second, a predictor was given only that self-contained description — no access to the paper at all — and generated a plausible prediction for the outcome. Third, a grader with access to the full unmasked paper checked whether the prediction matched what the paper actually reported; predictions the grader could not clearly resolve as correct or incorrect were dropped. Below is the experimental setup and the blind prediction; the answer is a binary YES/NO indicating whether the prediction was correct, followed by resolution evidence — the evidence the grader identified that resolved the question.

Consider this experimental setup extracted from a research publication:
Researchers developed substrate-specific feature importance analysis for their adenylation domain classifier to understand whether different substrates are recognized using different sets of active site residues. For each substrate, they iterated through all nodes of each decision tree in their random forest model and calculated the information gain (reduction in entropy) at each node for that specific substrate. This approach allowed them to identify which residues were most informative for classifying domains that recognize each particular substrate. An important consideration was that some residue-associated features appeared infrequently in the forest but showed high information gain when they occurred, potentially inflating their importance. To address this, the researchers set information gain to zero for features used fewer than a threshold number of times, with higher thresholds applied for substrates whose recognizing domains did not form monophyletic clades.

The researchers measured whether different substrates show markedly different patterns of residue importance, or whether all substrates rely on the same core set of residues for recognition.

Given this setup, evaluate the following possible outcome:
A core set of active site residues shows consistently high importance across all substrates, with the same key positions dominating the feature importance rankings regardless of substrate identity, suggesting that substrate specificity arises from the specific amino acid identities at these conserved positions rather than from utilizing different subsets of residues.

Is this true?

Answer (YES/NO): NO